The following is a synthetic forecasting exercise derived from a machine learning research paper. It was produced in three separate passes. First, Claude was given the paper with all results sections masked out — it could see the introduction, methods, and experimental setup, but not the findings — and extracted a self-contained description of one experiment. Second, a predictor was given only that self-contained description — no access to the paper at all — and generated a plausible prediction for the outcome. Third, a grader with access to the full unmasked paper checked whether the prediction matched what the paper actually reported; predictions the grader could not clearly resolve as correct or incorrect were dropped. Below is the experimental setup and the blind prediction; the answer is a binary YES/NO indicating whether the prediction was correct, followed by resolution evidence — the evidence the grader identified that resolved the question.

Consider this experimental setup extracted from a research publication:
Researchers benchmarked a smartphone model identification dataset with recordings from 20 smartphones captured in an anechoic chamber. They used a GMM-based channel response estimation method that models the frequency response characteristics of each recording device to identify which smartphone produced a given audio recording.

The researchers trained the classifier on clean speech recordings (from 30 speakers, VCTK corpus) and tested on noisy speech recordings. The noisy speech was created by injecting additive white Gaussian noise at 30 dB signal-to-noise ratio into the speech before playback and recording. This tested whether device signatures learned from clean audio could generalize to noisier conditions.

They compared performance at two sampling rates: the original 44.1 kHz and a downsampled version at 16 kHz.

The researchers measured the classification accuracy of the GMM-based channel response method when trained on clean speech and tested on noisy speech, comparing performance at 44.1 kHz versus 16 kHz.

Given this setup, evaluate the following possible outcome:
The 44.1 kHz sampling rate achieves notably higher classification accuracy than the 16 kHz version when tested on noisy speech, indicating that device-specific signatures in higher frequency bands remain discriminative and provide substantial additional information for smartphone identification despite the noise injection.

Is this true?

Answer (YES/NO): NO